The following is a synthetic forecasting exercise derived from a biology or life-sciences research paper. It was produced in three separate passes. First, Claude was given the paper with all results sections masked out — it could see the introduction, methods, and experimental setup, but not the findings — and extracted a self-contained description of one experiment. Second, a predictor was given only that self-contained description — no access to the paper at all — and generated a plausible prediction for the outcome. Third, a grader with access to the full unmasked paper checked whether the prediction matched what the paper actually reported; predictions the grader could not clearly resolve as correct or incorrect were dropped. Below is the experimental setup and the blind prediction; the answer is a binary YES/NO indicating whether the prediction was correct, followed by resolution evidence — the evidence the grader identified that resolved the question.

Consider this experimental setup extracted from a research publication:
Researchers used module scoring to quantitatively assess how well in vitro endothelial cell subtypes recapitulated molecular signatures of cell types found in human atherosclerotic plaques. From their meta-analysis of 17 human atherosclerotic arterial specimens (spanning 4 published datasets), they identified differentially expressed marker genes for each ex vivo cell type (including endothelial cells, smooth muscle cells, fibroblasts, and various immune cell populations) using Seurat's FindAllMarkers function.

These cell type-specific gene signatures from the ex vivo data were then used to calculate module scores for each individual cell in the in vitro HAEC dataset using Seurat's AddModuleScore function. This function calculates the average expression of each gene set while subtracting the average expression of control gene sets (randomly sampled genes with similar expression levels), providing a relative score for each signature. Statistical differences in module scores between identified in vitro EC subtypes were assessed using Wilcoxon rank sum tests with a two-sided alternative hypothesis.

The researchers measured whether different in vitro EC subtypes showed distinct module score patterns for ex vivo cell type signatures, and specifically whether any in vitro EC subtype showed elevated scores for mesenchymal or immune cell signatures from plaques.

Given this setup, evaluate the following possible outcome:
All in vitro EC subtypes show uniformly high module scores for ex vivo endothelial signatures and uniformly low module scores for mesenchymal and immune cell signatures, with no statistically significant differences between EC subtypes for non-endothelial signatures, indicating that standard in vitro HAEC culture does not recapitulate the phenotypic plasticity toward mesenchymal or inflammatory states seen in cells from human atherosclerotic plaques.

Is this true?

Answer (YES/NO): NO